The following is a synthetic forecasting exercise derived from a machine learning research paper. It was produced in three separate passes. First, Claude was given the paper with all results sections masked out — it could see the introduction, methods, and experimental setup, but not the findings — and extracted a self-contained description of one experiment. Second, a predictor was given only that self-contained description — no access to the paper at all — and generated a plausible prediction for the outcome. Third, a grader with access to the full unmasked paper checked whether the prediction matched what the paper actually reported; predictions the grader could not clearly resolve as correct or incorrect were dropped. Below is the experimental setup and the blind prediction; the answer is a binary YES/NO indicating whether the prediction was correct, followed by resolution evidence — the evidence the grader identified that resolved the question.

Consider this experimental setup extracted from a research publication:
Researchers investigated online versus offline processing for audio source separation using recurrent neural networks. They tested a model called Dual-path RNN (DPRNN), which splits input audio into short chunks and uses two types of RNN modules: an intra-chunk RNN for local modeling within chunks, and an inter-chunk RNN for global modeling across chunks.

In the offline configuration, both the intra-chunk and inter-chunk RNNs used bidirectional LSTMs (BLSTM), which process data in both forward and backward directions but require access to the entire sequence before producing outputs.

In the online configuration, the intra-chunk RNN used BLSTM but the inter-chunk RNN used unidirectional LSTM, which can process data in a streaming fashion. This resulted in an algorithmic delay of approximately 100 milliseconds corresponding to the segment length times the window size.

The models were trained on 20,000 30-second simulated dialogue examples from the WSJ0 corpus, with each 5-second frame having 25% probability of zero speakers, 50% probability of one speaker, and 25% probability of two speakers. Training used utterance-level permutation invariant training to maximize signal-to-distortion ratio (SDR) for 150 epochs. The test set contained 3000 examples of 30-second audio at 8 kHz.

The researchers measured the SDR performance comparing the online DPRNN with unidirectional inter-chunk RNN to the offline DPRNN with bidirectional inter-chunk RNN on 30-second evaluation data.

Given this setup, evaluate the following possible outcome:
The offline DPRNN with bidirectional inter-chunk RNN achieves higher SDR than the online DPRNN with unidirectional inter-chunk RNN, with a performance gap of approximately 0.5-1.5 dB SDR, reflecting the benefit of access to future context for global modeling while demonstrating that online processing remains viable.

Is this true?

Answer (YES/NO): NO